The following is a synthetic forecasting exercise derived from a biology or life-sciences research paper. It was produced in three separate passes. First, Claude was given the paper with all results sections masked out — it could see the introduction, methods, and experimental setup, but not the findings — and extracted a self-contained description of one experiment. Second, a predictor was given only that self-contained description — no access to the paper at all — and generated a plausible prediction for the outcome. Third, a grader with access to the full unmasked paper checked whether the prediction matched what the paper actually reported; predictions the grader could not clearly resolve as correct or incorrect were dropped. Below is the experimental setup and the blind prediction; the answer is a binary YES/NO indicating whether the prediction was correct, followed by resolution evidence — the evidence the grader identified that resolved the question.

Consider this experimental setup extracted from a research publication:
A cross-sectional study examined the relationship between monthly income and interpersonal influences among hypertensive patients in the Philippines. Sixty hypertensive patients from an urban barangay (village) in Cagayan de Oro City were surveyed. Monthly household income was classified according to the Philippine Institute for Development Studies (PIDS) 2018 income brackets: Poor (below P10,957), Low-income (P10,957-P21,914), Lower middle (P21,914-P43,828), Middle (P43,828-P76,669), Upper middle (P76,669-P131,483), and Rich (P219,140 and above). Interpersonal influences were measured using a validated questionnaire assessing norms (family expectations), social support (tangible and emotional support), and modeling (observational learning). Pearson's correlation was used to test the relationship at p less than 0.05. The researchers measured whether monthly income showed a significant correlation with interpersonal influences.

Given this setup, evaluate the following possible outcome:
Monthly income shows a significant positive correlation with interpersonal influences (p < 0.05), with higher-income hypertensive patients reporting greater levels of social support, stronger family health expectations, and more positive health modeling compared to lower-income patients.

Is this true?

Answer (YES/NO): NO